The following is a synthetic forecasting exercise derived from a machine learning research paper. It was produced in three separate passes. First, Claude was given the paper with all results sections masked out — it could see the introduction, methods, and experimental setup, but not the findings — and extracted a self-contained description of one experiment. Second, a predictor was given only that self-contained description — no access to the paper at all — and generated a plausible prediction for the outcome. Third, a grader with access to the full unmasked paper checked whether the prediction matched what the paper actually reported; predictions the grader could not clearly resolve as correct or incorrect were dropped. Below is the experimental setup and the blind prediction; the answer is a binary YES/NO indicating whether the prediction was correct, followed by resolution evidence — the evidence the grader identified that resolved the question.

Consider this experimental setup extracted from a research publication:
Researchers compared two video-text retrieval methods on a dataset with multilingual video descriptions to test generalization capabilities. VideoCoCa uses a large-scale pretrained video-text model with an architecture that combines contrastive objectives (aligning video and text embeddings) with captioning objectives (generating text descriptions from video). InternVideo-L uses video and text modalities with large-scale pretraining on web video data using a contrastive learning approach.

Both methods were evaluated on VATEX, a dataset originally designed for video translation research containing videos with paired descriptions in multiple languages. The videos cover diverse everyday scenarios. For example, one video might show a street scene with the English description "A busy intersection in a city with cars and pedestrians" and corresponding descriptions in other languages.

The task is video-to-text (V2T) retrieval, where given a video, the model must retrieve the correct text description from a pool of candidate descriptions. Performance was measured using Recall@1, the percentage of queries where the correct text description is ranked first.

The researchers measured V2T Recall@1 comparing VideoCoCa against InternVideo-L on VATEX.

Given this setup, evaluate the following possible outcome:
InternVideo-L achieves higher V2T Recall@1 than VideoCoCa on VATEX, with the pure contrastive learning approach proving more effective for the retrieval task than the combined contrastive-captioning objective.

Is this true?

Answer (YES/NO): NO